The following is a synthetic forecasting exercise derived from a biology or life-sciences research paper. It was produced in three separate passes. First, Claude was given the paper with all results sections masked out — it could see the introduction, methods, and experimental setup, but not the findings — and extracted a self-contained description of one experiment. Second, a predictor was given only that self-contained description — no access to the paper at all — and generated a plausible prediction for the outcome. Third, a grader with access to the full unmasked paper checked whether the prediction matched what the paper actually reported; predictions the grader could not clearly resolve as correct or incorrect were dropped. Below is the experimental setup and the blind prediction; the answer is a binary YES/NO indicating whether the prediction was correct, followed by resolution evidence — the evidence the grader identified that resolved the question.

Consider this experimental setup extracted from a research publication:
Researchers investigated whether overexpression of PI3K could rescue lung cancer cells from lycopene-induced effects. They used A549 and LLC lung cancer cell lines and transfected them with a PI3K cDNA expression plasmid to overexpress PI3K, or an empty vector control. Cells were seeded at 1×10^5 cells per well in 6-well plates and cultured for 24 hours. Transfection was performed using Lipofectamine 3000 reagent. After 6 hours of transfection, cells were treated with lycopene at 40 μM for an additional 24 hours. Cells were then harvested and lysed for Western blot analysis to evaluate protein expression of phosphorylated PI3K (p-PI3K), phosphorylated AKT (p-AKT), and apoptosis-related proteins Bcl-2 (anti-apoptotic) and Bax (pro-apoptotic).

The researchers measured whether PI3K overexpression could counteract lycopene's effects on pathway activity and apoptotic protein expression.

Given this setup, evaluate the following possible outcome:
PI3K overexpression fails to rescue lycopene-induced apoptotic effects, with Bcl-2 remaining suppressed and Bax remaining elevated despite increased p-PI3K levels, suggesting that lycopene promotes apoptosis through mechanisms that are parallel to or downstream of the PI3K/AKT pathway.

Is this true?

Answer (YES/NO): NO